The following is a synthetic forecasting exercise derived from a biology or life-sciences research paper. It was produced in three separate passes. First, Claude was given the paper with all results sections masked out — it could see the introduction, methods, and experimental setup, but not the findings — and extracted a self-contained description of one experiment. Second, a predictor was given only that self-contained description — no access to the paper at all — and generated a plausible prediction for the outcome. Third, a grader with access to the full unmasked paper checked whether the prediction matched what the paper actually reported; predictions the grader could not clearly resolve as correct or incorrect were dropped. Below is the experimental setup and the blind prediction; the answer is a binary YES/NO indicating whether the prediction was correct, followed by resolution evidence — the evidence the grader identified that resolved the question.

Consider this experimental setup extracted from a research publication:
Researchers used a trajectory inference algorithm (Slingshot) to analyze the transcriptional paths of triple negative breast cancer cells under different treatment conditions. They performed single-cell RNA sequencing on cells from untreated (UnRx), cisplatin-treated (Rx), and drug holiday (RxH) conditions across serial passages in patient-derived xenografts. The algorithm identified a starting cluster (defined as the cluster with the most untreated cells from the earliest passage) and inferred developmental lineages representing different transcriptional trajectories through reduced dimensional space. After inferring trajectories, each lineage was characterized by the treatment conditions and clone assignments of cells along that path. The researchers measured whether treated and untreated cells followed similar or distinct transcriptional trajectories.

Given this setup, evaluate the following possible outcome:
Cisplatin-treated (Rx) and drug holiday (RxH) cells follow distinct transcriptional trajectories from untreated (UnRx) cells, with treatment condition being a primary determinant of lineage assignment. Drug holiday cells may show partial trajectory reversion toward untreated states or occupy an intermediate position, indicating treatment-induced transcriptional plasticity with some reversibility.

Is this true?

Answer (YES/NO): YES